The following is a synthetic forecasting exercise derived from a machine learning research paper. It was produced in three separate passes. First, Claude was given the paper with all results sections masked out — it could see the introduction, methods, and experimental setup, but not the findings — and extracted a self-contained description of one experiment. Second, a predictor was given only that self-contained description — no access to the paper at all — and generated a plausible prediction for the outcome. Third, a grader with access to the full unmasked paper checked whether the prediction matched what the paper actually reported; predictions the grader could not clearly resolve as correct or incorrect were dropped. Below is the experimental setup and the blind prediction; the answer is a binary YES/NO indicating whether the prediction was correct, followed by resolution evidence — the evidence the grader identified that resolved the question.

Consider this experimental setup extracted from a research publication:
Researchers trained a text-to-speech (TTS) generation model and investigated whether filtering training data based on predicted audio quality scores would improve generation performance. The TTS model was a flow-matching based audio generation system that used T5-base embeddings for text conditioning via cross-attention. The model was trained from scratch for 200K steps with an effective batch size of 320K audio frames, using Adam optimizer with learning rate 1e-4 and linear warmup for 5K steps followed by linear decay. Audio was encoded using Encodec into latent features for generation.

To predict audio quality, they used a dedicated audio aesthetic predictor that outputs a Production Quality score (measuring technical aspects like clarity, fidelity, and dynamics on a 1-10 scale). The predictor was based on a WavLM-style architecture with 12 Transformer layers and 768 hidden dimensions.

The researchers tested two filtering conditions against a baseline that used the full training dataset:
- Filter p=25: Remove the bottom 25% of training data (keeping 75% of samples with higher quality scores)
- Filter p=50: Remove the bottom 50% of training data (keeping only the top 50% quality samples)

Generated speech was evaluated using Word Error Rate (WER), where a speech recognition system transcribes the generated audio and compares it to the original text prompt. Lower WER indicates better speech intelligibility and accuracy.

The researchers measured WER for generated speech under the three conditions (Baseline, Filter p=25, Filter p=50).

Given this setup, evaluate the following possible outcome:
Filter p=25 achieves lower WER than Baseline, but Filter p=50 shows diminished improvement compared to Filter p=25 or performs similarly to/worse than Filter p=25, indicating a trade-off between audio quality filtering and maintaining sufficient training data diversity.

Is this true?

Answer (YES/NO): NO